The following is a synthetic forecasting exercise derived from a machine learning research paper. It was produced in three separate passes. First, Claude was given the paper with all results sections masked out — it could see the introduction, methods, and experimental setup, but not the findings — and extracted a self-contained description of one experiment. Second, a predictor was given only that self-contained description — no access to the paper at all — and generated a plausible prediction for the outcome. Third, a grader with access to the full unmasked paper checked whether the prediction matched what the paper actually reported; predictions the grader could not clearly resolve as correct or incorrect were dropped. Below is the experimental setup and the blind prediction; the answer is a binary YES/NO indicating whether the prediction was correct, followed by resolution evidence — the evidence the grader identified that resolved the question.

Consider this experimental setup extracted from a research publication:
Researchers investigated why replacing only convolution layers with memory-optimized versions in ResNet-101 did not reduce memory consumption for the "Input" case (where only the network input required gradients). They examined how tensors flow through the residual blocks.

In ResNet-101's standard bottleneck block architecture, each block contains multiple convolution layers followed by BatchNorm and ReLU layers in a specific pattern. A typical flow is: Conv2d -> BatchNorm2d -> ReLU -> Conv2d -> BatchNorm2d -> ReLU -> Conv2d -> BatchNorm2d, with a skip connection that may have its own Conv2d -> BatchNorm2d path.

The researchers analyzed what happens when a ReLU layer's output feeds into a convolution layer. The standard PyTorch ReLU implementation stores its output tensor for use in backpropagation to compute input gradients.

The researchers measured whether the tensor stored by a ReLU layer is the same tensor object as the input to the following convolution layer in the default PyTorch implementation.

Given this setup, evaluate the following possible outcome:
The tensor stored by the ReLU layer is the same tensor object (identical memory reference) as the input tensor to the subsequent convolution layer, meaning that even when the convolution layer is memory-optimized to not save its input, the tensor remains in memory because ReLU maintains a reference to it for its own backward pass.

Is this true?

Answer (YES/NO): YES